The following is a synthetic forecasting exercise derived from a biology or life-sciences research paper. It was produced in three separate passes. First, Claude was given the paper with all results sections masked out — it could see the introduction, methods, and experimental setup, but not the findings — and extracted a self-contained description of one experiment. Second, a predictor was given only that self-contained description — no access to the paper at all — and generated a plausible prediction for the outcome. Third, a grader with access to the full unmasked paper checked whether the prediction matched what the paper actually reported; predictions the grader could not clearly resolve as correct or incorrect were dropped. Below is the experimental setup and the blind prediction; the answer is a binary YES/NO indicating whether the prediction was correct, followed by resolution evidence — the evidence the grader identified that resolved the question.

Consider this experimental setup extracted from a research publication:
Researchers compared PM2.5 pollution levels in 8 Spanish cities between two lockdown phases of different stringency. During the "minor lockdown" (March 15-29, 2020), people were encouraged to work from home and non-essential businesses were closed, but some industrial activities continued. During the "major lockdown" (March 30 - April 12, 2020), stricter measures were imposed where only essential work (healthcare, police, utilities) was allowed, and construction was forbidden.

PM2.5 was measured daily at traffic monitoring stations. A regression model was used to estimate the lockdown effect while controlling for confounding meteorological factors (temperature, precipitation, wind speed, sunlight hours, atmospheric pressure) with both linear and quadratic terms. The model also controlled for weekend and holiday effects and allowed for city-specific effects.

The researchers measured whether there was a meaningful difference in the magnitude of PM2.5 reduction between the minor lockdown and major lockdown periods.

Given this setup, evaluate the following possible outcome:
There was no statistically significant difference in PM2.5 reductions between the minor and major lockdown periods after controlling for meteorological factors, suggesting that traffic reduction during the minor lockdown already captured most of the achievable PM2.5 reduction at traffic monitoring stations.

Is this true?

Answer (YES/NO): NO